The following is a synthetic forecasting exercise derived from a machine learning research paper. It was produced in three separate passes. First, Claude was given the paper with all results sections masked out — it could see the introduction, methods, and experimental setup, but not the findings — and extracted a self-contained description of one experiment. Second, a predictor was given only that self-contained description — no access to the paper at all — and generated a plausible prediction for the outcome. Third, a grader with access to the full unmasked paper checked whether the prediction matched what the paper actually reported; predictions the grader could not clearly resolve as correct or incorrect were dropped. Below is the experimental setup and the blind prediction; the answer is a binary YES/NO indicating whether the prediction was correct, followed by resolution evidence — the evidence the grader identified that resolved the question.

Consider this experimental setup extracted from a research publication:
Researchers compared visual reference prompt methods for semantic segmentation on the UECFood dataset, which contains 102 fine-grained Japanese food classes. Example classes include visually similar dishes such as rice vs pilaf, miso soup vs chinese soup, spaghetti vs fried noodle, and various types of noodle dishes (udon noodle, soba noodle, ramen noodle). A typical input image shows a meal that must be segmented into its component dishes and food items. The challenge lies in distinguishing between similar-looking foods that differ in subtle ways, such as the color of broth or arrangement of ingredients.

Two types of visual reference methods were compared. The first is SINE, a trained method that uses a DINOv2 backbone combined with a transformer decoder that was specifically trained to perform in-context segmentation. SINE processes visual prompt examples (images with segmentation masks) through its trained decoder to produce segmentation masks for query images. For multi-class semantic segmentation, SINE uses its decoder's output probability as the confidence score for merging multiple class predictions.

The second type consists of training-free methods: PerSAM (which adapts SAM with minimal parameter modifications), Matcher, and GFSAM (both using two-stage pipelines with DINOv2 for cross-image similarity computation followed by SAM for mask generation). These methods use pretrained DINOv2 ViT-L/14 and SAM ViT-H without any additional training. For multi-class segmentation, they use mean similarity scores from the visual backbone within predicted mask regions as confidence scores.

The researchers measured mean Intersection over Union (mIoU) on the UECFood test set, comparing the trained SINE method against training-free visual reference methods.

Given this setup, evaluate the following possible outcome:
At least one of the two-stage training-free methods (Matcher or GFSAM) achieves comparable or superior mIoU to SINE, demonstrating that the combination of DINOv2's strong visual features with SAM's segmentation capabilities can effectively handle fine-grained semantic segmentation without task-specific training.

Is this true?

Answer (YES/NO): YES